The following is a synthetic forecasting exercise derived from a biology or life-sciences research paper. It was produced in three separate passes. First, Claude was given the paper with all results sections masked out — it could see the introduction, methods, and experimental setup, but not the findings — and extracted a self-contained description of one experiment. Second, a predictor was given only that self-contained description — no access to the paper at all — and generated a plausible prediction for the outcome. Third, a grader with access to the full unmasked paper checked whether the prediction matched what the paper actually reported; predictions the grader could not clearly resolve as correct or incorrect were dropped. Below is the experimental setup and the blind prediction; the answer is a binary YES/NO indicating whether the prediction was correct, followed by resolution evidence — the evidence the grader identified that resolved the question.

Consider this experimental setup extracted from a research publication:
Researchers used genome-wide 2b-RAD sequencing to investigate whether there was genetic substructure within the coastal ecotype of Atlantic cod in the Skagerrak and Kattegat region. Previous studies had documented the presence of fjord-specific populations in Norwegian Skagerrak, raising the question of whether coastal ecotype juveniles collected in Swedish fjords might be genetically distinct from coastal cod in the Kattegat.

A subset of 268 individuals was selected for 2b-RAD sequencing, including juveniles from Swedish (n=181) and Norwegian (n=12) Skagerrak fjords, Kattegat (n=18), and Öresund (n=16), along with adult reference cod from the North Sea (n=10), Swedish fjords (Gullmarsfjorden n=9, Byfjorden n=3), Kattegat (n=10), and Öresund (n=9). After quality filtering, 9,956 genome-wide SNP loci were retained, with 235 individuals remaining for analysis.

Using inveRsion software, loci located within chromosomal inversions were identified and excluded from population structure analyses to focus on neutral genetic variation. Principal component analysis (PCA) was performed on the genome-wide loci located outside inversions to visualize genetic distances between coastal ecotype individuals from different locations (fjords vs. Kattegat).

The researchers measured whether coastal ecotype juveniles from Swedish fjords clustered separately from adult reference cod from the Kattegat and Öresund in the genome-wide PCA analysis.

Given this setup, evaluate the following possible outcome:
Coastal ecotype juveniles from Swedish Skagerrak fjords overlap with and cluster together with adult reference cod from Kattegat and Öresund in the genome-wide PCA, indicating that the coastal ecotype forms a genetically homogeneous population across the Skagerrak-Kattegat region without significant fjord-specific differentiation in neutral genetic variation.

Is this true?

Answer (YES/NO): YES